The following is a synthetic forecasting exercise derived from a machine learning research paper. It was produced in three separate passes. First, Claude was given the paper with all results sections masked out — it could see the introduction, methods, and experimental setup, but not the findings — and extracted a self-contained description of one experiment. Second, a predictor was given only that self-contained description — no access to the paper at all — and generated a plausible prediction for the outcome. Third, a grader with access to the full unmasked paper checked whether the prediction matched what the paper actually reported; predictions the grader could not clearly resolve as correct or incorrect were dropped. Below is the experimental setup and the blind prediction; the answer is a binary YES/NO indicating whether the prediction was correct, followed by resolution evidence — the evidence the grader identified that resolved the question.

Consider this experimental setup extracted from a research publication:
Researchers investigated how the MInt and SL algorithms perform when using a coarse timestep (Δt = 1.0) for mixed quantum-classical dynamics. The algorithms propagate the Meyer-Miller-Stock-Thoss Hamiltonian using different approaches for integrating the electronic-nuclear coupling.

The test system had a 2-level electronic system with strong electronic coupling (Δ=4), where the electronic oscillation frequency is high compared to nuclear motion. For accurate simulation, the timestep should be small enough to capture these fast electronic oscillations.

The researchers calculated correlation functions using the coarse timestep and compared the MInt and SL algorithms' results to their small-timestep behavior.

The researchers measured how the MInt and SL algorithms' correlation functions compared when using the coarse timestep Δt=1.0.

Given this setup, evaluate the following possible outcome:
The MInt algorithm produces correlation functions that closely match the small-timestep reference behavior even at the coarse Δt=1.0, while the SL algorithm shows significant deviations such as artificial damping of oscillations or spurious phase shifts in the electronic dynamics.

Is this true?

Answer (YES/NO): NO